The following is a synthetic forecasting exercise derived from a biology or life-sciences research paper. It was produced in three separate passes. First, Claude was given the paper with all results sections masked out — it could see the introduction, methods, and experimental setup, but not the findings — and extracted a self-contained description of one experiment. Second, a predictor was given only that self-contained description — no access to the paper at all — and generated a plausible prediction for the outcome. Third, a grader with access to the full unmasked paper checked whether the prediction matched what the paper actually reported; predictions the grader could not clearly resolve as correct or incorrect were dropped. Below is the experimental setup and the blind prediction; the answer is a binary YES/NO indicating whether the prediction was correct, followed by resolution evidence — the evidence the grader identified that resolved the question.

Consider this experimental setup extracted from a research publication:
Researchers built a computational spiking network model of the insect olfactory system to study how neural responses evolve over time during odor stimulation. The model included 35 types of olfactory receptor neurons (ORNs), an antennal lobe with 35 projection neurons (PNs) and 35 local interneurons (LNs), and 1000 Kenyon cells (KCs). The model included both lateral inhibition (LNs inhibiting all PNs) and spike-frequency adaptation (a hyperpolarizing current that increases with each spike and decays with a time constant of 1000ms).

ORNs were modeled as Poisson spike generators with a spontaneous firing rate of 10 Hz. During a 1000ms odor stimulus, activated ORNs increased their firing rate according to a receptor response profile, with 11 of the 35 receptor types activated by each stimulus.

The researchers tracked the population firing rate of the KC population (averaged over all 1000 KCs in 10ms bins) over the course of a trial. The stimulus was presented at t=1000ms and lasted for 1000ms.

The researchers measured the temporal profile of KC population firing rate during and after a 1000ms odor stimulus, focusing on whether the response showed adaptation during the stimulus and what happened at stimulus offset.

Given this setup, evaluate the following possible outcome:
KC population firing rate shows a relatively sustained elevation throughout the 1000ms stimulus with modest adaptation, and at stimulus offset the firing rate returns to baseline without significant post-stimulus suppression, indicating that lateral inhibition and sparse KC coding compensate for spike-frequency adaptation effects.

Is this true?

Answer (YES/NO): NO